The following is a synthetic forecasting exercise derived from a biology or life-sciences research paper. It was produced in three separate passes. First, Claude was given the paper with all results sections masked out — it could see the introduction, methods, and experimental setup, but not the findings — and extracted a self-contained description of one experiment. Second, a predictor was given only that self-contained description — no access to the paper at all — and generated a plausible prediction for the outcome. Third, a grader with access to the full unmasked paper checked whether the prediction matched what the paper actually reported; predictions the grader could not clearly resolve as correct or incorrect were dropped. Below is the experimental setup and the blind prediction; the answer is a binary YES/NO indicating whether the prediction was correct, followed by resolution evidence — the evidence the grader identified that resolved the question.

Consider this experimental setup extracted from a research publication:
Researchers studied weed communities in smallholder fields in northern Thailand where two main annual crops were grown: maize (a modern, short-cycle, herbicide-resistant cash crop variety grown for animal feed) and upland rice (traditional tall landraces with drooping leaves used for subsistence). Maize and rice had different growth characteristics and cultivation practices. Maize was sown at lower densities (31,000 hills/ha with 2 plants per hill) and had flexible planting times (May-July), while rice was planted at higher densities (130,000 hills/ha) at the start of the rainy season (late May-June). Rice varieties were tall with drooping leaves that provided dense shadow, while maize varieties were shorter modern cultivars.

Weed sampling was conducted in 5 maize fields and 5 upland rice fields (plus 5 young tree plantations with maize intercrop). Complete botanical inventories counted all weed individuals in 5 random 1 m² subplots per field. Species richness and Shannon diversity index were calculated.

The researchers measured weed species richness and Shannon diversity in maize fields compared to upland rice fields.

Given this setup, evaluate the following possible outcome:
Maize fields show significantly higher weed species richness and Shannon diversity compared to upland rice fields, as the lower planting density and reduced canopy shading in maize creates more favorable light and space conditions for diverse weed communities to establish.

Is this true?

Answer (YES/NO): NO